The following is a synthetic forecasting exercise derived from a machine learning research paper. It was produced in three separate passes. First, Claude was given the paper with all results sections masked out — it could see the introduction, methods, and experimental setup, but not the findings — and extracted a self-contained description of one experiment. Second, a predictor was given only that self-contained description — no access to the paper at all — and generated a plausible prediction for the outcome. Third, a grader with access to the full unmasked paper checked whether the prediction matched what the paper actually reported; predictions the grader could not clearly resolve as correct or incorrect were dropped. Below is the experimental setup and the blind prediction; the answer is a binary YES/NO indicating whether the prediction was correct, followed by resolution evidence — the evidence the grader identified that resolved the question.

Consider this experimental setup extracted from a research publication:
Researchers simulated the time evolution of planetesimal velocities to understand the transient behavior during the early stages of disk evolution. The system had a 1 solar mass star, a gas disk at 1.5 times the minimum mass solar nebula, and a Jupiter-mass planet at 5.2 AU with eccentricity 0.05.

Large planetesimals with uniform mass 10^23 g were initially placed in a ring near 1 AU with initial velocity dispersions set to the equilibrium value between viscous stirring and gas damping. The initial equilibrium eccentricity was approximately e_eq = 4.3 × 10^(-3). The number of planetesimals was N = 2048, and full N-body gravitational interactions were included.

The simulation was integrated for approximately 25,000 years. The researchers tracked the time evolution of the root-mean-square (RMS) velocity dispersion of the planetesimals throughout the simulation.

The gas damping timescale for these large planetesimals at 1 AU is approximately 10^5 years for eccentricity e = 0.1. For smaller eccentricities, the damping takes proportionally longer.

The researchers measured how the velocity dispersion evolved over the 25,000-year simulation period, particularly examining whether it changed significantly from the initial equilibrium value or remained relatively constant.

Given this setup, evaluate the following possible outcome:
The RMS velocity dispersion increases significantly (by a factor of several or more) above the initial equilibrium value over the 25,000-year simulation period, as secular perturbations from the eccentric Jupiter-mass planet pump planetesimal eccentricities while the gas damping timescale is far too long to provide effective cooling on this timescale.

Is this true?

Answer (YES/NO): NO